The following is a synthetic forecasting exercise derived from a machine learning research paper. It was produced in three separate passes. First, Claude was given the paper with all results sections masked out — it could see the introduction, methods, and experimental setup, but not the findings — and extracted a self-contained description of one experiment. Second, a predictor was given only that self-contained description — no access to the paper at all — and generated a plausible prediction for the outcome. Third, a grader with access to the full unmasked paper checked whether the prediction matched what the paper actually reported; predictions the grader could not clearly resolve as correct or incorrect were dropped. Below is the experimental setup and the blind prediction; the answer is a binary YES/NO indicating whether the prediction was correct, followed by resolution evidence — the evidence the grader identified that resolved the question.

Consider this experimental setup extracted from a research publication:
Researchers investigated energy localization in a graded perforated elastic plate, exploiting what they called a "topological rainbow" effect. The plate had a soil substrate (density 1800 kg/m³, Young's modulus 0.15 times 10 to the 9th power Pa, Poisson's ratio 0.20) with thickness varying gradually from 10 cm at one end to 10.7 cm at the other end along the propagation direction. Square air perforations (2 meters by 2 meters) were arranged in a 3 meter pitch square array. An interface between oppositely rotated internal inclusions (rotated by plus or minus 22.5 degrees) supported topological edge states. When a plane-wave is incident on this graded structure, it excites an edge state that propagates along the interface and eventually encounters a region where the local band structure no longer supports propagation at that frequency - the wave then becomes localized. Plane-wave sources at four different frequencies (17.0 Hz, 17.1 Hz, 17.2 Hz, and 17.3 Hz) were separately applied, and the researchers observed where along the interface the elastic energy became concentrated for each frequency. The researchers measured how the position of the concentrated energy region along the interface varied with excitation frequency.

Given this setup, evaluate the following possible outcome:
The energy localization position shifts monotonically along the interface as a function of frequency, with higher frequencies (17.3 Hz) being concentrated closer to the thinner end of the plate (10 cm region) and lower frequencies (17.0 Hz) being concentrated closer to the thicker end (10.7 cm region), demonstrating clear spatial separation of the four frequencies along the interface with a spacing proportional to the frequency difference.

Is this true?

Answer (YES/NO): NO